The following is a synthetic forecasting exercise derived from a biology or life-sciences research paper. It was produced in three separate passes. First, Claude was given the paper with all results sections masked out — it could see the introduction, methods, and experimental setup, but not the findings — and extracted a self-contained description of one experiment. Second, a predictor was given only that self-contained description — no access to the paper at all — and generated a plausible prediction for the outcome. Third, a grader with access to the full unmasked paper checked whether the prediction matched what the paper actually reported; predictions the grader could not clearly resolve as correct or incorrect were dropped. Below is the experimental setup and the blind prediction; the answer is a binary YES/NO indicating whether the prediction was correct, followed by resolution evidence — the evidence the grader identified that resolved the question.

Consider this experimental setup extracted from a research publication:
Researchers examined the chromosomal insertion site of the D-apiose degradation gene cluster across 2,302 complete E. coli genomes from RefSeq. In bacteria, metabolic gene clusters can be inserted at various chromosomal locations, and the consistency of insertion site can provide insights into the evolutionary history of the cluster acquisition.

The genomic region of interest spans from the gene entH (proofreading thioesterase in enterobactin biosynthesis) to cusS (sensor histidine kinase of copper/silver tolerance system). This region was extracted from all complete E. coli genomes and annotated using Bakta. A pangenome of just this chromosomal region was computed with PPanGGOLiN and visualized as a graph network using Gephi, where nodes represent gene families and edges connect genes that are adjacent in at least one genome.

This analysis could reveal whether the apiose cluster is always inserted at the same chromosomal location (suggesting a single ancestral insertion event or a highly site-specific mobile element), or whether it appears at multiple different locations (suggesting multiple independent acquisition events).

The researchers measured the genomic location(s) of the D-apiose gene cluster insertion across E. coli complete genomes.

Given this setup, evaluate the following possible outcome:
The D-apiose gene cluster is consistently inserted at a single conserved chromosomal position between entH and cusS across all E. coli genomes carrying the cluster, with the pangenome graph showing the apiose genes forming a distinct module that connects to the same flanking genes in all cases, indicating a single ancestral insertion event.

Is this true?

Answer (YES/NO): YES